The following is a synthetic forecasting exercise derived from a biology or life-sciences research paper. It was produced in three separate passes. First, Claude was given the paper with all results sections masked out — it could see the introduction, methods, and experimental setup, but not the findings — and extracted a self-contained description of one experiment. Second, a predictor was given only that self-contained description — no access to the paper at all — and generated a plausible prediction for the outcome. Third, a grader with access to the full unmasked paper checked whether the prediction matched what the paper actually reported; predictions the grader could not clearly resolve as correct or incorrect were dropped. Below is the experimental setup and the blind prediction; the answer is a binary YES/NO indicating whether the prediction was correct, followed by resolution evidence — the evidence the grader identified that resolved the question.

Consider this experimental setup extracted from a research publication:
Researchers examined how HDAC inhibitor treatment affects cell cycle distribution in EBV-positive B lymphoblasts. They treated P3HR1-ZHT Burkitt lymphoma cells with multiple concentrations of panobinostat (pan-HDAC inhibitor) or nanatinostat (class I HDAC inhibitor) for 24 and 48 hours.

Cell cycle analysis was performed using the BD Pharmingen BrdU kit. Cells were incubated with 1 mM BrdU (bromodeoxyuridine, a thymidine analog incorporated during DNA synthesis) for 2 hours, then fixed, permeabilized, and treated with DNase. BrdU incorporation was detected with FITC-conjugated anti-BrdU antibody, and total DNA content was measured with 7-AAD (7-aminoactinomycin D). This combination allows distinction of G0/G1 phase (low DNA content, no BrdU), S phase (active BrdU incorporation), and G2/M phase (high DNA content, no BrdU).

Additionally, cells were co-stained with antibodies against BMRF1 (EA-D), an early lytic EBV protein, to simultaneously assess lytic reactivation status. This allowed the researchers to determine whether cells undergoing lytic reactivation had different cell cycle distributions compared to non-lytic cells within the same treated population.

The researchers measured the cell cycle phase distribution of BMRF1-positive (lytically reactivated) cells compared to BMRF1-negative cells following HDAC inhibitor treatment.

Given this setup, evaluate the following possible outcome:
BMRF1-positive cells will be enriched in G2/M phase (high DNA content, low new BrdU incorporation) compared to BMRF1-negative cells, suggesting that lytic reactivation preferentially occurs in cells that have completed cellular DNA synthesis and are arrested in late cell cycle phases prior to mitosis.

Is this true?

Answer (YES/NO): NO